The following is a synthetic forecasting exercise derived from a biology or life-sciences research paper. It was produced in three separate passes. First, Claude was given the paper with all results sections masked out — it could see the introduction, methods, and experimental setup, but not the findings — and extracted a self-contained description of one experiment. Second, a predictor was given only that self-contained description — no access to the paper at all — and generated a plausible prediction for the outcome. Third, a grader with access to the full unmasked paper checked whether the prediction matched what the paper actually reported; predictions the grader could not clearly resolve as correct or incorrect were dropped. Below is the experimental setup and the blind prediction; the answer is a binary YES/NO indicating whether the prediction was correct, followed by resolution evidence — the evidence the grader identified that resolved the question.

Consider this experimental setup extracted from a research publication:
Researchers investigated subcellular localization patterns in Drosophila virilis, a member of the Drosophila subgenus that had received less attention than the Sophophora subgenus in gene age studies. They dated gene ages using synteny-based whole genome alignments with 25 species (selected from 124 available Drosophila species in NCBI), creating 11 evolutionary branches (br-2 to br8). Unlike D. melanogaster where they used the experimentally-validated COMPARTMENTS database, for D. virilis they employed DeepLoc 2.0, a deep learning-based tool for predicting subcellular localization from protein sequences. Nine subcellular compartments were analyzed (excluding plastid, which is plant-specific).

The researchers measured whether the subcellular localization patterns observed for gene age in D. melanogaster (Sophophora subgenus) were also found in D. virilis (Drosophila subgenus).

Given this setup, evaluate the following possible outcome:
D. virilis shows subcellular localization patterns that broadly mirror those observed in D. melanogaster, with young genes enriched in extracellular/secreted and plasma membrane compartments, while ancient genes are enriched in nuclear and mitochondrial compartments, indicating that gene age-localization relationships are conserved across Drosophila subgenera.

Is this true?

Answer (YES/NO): NO